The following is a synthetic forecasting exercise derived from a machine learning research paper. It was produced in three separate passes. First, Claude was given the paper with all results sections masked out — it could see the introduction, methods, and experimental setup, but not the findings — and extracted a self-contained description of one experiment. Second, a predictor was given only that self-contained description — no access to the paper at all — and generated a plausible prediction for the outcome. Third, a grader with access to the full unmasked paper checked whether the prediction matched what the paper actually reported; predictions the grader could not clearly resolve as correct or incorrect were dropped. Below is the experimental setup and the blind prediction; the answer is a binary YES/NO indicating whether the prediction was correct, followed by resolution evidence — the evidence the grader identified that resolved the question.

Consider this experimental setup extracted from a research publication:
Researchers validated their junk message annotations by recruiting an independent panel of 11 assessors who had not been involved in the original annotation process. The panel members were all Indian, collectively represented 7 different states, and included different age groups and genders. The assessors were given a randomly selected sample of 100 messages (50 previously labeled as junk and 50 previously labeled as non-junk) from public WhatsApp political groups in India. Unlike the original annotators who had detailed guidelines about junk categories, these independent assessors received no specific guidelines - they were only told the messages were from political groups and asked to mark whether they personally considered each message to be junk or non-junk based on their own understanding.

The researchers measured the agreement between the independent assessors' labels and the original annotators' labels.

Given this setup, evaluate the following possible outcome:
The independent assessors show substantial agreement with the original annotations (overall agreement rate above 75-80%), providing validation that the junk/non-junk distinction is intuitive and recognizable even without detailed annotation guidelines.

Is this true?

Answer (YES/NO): YES